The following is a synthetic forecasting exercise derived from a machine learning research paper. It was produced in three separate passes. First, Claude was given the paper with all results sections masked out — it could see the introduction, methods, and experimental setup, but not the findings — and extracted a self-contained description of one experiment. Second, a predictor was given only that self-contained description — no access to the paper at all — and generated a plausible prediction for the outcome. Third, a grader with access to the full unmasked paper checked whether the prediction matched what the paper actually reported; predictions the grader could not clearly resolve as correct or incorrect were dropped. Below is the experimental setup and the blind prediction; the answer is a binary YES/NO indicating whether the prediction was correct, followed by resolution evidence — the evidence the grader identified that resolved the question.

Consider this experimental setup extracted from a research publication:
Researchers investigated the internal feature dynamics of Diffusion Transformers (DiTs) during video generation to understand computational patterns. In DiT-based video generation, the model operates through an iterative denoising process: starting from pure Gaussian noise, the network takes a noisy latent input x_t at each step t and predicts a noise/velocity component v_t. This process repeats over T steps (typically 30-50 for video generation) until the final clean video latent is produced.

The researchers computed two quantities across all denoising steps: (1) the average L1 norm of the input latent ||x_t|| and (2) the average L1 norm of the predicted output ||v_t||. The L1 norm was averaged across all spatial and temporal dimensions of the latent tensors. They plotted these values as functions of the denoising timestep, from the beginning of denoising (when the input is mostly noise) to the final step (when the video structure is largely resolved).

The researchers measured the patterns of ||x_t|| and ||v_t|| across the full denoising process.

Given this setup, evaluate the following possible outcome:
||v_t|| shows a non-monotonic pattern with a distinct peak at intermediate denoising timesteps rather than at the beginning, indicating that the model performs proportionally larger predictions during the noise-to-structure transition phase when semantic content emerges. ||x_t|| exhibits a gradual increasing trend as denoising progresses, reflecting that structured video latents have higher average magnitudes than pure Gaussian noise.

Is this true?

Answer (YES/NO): NO